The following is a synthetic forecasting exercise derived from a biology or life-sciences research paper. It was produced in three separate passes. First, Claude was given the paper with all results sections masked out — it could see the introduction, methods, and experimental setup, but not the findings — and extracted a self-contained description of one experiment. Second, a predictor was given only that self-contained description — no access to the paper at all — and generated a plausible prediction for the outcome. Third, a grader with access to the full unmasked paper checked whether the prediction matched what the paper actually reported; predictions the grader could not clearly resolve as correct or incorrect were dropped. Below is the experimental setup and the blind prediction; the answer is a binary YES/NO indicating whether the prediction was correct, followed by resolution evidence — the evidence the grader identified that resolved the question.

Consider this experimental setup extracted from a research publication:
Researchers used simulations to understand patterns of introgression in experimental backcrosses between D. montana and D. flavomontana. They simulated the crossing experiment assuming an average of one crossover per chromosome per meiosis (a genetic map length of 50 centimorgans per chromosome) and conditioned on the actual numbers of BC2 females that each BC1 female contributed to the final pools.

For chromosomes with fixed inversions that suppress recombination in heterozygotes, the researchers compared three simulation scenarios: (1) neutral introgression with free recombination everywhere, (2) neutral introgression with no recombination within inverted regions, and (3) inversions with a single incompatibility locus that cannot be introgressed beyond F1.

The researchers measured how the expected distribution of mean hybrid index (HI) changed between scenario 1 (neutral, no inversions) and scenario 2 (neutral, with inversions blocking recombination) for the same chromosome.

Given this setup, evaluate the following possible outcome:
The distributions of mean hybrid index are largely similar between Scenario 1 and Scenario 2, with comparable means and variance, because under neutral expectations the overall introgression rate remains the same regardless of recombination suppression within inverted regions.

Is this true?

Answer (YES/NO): NO